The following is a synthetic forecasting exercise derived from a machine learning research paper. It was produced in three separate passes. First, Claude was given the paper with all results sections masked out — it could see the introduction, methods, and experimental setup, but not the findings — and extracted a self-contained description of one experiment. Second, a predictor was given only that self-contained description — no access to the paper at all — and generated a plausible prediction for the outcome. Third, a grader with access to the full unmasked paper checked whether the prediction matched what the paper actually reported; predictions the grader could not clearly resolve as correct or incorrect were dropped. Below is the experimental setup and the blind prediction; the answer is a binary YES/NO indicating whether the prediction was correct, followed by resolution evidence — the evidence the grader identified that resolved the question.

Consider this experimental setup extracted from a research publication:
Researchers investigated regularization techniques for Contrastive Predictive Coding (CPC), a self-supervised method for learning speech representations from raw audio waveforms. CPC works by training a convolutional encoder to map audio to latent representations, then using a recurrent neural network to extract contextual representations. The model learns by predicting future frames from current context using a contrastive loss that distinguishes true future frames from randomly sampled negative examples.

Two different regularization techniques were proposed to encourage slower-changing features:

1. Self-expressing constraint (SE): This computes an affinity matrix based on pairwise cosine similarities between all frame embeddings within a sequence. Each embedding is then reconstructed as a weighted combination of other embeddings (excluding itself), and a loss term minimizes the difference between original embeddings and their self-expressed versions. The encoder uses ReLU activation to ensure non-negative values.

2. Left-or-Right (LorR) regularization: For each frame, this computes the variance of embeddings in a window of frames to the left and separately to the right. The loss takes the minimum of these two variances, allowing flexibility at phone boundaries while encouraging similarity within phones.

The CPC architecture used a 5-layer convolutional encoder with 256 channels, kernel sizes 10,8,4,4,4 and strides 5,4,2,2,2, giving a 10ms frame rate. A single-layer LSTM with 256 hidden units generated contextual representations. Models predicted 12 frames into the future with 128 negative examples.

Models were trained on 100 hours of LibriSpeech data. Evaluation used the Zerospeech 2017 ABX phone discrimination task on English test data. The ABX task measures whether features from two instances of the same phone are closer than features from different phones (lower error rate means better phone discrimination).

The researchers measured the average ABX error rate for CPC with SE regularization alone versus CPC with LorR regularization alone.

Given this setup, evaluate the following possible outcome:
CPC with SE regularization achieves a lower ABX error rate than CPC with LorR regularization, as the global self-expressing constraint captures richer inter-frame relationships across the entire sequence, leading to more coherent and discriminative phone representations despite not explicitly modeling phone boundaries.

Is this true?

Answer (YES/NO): NO